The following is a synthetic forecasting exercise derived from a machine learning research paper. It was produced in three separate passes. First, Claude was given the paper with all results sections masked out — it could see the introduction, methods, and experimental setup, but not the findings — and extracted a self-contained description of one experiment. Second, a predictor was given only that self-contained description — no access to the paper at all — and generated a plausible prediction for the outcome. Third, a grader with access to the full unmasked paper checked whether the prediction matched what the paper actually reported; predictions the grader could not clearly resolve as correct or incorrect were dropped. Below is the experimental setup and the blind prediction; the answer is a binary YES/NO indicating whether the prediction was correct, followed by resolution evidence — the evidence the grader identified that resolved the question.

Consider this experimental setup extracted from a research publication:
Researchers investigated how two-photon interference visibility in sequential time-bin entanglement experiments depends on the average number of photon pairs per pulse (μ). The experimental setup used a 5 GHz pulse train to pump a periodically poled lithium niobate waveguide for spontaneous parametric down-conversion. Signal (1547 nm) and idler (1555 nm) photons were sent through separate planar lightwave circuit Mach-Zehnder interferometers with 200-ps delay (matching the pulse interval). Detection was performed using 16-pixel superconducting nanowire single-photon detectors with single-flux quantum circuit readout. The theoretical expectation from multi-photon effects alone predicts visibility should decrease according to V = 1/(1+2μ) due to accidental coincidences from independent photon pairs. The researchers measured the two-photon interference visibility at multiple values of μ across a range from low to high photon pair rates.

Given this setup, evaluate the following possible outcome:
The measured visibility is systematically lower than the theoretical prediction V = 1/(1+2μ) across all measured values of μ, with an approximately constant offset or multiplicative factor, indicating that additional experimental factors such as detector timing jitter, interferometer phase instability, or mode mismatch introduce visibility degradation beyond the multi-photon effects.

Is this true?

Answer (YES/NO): NO